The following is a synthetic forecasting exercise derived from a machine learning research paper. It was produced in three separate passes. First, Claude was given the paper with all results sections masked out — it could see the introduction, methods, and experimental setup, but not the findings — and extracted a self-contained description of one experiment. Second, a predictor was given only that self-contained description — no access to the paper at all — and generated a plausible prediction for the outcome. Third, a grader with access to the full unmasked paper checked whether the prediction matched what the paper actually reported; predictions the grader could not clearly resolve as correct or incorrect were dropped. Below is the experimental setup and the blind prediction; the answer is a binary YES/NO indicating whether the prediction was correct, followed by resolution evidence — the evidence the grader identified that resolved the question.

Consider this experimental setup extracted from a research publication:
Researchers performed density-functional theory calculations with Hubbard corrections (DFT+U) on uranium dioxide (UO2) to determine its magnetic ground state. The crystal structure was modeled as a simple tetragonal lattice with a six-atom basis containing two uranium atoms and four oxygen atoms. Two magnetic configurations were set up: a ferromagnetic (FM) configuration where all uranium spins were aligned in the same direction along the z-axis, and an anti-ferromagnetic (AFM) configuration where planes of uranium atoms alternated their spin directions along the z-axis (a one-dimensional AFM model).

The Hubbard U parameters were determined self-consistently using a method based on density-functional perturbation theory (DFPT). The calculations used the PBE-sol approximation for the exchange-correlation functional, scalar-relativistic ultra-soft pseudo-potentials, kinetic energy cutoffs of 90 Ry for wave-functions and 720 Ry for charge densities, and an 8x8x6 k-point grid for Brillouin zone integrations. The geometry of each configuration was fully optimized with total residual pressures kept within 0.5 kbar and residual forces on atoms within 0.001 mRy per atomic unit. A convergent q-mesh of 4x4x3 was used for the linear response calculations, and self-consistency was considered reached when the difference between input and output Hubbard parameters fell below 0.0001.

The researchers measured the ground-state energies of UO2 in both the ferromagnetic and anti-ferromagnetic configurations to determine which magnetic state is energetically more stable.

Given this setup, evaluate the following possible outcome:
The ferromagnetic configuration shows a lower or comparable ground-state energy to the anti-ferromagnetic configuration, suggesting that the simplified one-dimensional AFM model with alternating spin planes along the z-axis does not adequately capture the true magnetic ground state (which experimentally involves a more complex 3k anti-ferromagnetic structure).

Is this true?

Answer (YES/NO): NO